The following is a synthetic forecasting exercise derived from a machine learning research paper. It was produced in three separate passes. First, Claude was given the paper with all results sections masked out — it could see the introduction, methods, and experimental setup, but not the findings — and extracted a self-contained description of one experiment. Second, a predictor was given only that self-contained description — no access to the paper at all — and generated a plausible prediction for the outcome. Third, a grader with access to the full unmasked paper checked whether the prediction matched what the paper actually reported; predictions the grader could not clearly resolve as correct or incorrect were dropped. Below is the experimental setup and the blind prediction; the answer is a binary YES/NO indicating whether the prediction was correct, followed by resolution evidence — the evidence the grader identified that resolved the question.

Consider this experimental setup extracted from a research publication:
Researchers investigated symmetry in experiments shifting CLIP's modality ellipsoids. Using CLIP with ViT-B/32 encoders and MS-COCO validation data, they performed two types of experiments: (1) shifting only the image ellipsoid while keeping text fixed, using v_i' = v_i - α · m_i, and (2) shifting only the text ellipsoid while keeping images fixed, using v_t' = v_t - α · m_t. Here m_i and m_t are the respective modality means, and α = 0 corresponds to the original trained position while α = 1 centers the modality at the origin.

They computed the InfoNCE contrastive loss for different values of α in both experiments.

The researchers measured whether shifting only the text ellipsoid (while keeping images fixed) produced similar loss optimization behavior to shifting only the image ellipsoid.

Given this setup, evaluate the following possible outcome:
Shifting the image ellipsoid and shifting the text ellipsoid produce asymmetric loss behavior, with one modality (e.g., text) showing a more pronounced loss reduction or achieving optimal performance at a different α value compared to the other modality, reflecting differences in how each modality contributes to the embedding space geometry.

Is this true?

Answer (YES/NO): NO